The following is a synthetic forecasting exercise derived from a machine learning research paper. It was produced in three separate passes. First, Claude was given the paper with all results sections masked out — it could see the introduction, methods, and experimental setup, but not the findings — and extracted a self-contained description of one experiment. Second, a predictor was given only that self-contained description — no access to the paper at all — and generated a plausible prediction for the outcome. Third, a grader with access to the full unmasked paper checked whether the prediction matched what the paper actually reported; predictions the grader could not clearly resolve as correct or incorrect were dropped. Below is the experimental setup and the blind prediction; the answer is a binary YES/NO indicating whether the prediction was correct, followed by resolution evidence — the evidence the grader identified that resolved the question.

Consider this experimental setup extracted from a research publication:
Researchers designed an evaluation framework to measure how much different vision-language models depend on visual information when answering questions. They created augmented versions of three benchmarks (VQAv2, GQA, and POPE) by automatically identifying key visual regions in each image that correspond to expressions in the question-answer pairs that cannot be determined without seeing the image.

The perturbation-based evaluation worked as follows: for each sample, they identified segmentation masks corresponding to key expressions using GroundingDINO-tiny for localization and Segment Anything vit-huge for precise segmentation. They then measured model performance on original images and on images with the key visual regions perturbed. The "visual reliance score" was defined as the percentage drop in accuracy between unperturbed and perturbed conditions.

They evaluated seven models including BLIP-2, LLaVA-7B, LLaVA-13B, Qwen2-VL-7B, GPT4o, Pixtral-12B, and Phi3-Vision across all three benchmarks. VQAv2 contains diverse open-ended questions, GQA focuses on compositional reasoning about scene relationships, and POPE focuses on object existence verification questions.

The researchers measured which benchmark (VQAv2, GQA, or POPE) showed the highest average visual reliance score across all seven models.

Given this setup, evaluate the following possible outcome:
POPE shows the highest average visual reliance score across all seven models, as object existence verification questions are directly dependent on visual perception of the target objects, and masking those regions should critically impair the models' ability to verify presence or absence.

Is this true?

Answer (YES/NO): NO